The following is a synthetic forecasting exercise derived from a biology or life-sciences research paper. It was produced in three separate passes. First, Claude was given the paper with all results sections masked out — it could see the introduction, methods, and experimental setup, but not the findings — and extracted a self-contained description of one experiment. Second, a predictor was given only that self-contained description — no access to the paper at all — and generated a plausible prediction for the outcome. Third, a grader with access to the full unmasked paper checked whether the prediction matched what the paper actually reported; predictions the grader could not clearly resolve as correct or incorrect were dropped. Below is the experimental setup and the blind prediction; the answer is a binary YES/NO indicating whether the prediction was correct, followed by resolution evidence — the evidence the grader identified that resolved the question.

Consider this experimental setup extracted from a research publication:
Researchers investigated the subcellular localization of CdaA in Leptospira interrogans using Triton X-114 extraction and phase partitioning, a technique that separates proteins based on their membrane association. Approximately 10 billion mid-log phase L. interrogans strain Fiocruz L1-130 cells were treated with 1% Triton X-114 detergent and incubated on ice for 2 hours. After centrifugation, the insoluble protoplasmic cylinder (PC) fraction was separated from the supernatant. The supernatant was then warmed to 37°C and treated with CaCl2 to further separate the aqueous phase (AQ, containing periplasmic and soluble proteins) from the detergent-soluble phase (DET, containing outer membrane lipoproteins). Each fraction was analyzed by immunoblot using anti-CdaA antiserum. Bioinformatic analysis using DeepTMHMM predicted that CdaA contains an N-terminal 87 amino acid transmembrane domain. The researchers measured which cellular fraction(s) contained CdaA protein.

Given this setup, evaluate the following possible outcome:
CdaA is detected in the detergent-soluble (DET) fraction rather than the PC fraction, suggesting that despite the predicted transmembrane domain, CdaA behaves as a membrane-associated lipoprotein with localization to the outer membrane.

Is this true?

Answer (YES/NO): NO